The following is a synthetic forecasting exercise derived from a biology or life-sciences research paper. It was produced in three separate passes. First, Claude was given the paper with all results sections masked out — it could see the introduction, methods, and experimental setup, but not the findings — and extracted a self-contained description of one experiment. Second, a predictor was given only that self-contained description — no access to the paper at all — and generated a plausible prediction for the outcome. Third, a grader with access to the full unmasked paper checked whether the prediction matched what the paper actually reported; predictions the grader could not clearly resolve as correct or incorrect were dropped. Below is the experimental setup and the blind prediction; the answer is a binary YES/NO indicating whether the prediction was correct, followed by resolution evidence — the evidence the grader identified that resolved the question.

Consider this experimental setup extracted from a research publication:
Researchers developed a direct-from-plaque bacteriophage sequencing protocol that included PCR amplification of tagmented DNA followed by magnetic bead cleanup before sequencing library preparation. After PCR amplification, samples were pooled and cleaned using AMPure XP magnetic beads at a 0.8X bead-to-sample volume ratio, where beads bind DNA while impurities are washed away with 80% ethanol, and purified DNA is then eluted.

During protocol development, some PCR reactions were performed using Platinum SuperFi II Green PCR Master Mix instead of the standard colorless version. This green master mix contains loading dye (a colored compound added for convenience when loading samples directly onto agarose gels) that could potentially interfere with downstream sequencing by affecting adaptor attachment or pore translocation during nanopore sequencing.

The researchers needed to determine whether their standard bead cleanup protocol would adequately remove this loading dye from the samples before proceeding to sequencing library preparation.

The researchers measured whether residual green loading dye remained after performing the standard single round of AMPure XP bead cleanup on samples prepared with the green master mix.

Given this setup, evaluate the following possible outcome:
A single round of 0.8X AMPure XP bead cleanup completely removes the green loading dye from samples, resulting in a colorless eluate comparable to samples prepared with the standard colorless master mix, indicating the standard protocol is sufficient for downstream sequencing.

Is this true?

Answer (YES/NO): NO